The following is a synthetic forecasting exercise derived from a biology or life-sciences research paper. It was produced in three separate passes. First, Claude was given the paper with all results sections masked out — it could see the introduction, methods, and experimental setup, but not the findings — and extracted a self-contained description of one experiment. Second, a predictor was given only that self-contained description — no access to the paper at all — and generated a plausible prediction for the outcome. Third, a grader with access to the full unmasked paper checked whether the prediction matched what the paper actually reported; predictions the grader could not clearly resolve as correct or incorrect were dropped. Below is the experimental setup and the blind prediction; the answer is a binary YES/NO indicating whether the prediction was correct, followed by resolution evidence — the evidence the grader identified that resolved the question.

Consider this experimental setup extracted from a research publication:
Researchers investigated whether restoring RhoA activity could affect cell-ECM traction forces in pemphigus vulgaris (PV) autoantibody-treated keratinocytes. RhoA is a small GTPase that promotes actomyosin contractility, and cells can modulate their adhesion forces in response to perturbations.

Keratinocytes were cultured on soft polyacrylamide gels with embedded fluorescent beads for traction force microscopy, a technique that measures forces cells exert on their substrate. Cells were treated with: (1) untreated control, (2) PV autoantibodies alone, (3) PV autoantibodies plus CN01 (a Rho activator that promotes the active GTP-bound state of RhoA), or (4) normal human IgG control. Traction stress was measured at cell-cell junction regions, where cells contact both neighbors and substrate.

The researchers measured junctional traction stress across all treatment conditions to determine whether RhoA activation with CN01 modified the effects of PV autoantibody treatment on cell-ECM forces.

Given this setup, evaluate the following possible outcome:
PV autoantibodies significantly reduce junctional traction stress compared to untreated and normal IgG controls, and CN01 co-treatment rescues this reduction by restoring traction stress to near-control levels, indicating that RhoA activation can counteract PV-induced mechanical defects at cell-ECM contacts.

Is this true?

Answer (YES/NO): NO